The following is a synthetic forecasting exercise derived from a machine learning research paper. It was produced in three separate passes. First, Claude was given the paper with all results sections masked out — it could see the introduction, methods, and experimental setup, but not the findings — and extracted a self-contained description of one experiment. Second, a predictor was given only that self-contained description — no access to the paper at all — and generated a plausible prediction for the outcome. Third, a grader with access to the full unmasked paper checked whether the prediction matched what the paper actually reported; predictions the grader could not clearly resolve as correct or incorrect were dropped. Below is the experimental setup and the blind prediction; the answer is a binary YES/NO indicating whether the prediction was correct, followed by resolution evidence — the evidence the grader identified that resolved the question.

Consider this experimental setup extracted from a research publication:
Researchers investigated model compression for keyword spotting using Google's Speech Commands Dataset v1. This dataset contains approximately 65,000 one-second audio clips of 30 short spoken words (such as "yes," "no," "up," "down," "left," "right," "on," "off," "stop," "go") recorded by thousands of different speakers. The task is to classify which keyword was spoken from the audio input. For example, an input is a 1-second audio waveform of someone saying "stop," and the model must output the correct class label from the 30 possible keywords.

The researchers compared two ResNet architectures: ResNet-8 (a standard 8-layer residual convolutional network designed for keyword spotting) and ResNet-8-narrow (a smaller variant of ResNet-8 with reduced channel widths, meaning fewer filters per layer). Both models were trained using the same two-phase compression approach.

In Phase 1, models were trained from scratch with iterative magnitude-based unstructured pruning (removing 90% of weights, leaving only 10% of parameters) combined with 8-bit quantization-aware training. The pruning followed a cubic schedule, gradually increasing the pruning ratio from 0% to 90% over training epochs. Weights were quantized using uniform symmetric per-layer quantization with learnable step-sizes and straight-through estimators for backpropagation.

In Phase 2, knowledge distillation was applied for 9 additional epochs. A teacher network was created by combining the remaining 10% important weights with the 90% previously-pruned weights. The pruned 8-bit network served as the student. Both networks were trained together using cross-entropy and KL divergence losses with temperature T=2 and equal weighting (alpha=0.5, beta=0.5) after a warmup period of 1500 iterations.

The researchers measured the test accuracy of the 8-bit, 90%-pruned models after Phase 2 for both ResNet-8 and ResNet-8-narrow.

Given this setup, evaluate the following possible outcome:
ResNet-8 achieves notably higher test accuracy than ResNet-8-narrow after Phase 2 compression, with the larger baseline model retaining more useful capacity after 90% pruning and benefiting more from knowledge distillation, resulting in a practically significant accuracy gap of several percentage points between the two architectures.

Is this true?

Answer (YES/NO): NO